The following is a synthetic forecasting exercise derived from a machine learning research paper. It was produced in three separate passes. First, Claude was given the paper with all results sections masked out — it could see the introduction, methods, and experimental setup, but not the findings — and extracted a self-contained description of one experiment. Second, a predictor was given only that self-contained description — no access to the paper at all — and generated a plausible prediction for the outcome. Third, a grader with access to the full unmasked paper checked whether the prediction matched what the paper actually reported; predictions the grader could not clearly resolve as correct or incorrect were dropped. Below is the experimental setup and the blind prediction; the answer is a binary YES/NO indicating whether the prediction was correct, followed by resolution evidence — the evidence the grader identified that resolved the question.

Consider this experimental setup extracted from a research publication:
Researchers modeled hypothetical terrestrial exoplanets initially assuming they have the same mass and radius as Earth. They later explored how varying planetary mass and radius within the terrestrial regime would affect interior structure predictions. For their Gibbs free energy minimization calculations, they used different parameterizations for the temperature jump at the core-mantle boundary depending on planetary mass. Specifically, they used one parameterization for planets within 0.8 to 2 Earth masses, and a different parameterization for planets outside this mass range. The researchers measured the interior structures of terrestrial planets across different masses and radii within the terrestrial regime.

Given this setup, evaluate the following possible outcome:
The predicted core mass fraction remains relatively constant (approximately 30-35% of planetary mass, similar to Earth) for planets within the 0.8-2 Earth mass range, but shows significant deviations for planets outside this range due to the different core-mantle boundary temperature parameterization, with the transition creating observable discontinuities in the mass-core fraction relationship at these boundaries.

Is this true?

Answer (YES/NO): NO